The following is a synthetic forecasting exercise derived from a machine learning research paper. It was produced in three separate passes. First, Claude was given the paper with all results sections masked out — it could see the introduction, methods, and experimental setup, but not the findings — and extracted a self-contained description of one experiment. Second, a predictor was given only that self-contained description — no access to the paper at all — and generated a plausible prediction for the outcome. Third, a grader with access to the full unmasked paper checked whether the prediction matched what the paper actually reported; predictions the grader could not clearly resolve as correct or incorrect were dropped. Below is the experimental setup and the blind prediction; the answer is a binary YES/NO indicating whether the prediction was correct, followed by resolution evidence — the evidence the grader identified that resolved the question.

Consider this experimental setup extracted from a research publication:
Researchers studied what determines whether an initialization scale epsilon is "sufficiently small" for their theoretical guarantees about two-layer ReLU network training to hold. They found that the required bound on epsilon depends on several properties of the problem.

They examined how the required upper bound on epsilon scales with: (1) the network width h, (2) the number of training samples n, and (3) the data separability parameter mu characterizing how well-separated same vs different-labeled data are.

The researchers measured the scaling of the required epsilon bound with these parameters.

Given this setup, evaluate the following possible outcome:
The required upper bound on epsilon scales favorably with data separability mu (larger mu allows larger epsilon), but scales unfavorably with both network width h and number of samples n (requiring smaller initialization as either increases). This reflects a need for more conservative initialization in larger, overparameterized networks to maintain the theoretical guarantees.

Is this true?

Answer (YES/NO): YES